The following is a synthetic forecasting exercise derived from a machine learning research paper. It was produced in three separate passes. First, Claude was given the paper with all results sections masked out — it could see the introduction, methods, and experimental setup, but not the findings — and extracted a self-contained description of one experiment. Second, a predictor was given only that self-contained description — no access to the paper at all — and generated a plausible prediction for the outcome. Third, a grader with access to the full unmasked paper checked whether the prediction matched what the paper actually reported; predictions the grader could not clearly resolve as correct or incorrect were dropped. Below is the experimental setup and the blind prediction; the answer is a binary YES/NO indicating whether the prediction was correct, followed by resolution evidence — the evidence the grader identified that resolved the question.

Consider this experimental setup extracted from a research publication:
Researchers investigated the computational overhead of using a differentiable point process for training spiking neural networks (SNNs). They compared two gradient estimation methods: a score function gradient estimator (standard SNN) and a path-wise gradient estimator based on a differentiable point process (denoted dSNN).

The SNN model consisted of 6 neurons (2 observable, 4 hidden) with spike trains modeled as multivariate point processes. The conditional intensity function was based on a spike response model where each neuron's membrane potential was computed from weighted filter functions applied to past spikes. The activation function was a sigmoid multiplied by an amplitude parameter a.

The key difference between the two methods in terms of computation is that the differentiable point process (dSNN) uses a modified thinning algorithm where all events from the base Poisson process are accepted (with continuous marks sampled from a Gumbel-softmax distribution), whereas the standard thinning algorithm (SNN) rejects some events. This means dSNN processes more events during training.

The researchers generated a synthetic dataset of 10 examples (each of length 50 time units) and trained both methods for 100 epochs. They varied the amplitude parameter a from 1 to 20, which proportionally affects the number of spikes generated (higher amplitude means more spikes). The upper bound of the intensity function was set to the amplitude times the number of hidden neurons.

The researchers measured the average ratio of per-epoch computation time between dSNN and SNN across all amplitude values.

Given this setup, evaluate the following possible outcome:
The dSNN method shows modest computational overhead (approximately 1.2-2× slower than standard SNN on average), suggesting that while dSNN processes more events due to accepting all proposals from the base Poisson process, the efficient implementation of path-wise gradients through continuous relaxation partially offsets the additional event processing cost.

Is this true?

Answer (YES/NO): NO